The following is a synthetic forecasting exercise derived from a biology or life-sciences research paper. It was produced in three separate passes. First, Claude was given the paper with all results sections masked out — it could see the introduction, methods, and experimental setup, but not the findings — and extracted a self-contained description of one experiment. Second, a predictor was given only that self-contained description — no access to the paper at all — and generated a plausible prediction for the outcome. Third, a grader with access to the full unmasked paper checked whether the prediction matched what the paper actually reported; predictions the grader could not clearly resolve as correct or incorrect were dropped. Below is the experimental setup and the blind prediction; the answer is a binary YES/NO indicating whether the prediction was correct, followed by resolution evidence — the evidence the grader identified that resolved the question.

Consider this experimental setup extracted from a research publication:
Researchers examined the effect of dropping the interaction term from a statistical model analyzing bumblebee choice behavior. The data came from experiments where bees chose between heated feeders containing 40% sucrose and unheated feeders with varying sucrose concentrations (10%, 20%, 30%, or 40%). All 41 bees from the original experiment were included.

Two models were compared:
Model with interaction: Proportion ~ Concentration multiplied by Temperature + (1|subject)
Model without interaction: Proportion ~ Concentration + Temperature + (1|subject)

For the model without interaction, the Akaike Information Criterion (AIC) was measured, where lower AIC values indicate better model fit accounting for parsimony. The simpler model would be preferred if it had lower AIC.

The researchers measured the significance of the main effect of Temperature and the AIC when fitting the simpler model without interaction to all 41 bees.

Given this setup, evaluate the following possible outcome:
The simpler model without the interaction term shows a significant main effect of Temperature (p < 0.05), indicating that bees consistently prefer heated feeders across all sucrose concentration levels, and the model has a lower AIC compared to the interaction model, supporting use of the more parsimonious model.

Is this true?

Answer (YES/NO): NO